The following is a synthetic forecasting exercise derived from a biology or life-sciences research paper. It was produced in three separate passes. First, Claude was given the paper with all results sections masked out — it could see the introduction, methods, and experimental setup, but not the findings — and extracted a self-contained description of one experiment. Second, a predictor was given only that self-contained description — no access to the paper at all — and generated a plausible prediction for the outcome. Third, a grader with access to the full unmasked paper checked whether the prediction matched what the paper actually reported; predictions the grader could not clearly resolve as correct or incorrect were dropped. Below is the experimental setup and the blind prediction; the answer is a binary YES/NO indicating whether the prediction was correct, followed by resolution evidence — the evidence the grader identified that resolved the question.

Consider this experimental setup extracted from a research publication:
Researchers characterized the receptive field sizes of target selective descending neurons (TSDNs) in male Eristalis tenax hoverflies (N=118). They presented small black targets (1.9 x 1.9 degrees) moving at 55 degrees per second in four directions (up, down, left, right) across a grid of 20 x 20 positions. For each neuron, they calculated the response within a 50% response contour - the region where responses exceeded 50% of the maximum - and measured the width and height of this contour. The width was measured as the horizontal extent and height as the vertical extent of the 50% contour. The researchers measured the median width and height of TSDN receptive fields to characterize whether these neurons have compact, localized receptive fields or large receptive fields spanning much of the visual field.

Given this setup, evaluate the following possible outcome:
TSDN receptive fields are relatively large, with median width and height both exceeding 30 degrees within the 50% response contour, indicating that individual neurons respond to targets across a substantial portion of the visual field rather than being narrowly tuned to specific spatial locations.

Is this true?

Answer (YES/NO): NO